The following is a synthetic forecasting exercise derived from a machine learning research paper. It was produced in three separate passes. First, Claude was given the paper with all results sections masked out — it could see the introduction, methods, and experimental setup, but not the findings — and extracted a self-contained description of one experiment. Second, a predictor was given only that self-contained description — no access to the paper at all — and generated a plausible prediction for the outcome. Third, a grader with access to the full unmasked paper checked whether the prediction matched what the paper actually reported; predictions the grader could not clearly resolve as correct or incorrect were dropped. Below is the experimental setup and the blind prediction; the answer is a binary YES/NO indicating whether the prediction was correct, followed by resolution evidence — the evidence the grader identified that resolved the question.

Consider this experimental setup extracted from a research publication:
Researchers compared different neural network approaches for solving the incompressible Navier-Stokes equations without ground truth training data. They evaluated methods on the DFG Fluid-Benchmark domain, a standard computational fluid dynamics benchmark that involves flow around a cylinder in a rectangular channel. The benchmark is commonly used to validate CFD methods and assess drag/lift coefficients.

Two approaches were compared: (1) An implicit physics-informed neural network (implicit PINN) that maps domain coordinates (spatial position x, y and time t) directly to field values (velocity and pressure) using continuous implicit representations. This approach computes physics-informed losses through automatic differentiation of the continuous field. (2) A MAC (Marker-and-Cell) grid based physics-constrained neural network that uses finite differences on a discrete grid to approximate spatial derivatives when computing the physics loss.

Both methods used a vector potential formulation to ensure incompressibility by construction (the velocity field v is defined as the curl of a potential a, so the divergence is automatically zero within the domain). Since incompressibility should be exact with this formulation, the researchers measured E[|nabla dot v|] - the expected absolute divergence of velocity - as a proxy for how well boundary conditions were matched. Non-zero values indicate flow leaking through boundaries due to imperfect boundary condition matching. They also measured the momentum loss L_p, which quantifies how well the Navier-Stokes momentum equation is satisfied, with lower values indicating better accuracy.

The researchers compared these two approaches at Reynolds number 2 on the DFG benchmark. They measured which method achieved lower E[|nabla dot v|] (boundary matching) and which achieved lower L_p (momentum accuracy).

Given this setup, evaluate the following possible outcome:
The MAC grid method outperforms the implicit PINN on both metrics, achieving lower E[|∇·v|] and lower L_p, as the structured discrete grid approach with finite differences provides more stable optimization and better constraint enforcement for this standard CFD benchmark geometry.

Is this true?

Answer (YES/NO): NO